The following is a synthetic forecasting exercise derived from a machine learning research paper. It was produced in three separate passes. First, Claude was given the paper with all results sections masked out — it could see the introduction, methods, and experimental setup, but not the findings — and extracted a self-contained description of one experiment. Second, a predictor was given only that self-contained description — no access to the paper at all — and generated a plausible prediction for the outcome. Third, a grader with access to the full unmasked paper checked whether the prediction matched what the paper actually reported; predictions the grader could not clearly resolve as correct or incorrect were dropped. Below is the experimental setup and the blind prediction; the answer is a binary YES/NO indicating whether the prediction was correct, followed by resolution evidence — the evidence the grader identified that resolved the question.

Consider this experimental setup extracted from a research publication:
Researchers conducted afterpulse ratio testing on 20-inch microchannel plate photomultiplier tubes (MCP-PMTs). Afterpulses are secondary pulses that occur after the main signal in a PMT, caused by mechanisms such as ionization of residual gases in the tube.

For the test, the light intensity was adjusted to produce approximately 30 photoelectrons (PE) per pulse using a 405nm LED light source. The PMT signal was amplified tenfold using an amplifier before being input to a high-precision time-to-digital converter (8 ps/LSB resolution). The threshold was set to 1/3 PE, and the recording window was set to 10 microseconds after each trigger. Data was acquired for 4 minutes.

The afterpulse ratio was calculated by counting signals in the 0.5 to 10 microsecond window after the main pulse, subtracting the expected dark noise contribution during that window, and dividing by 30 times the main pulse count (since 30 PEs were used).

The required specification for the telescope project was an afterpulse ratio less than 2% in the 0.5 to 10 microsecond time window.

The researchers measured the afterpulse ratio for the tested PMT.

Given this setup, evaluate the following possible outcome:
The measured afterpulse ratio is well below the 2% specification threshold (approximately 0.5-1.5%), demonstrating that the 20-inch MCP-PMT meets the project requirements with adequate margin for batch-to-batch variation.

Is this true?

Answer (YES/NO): YES